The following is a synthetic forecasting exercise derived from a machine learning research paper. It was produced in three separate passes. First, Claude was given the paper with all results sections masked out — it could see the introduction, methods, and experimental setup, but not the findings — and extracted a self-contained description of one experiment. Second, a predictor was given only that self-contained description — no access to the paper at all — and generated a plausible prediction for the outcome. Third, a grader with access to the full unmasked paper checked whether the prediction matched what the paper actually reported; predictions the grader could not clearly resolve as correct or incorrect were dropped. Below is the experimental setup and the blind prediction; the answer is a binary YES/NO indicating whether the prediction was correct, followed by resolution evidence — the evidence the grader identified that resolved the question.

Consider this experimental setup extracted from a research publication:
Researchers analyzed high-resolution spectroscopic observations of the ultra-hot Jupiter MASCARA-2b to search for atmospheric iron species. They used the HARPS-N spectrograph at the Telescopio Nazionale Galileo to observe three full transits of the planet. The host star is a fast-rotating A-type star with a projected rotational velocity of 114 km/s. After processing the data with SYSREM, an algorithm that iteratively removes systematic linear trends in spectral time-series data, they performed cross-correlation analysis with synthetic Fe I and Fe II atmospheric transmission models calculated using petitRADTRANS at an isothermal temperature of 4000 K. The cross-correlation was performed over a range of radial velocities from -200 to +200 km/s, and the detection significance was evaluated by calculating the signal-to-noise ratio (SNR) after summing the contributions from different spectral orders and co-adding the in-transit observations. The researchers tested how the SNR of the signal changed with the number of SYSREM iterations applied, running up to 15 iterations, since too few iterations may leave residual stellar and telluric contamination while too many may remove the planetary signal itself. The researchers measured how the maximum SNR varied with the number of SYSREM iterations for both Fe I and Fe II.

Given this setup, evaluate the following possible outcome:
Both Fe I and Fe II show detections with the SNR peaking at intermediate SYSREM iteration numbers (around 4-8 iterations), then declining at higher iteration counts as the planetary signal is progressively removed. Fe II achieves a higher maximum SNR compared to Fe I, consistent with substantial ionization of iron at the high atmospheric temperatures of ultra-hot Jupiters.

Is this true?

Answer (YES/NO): NO